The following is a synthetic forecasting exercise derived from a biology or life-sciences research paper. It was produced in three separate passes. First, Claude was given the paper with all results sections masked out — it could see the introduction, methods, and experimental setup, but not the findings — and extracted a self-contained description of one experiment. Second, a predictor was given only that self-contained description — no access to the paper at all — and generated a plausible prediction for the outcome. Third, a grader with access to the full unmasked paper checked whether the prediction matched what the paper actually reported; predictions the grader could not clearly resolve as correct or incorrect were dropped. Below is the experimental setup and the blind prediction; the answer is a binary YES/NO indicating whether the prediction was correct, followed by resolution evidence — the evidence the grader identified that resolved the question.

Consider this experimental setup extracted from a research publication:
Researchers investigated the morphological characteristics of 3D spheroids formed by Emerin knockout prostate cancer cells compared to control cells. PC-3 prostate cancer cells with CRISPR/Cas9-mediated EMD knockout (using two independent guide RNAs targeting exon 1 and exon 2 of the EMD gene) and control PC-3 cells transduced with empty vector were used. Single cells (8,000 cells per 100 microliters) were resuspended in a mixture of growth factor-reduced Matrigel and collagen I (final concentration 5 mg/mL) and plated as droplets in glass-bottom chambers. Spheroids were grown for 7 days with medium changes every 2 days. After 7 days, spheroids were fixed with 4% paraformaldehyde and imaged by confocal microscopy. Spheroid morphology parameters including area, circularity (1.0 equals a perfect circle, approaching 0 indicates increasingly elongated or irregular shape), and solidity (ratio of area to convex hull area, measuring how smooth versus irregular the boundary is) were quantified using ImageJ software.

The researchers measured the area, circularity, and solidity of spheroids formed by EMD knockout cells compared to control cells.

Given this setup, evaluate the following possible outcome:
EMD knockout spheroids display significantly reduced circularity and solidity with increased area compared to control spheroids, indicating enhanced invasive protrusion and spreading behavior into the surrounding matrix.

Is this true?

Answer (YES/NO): YES